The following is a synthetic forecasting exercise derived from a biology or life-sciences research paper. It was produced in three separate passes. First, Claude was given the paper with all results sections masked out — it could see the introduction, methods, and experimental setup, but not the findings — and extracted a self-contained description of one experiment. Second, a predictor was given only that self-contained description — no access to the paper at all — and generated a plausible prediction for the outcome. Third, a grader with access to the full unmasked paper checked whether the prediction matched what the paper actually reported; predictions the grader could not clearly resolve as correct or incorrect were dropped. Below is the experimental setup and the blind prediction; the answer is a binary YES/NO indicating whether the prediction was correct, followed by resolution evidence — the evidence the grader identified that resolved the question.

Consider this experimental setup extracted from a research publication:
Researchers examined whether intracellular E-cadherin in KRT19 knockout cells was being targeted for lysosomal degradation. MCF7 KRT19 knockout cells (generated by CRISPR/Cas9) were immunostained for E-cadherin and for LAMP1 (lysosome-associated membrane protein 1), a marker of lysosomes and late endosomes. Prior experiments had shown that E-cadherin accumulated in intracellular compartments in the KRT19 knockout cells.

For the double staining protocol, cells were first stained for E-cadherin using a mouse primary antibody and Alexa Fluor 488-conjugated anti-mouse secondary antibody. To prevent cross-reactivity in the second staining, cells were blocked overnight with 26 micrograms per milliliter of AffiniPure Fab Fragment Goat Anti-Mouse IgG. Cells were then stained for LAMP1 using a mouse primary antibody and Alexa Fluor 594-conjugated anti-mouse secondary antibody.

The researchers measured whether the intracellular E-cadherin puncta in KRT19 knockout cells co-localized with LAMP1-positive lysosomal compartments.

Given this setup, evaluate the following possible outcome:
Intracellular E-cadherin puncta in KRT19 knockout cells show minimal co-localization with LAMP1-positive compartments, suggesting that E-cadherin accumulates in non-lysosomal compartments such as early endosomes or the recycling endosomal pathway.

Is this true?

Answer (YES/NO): YES